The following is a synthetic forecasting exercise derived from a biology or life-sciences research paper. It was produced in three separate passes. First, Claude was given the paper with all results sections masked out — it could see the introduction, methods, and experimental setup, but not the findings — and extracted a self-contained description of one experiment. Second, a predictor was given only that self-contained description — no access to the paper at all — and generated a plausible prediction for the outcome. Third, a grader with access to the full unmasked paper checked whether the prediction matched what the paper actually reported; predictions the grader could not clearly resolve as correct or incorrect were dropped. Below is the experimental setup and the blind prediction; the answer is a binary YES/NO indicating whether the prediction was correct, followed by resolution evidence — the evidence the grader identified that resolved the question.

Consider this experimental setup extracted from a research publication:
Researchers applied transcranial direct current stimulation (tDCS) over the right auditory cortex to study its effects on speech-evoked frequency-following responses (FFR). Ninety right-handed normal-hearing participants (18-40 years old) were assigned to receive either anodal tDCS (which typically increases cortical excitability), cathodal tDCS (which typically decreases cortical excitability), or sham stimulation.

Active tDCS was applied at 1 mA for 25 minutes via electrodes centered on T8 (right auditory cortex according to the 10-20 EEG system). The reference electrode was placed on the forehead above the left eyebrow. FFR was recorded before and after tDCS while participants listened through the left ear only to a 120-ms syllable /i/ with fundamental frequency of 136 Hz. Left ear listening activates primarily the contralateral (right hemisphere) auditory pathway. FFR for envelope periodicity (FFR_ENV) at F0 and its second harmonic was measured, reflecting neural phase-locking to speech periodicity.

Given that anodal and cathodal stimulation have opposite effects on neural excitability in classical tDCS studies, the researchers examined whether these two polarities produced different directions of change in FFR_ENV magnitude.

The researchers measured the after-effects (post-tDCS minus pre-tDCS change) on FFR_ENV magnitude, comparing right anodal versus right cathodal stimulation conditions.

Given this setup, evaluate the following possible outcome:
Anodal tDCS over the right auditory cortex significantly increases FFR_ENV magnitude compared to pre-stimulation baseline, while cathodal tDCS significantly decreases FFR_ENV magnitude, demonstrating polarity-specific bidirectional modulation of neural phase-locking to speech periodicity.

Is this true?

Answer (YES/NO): NO